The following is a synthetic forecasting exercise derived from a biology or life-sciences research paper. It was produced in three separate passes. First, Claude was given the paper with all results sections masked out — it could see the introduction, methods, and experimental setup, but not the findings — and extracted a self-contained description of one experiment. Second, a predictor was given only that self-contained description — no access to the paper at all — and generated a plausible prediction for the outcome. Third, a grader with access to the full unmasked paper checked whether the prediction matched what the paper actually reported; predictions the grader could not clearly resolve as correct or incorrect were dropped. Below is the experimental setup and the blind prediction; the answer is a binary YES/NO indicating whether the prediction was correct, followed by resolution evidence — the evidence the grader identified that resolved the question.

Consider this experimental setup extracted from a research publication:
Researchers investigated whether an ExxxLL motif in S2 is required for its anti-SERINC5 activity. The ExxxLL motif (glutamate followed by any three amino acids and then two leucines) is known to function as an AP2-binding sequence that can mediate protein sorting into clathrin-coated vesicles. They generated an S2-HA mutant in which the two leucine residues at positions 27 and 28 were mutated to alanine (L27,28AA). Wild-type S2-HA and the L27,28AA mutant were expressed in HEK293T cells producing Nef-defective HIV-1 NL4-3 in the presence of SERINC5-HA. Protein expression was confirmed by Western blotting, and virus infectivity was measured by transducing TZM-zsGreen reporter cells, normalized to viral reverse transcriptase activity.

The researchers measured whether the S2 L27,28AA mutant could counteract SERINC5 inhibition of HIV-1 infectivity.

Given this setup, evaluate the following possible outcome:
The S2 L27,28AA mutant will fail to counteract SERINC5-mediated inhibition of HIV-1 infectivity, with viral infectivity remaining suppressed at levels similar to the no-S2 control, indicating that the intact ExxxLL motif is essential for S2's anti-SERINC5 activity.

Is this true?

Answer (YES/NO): YES